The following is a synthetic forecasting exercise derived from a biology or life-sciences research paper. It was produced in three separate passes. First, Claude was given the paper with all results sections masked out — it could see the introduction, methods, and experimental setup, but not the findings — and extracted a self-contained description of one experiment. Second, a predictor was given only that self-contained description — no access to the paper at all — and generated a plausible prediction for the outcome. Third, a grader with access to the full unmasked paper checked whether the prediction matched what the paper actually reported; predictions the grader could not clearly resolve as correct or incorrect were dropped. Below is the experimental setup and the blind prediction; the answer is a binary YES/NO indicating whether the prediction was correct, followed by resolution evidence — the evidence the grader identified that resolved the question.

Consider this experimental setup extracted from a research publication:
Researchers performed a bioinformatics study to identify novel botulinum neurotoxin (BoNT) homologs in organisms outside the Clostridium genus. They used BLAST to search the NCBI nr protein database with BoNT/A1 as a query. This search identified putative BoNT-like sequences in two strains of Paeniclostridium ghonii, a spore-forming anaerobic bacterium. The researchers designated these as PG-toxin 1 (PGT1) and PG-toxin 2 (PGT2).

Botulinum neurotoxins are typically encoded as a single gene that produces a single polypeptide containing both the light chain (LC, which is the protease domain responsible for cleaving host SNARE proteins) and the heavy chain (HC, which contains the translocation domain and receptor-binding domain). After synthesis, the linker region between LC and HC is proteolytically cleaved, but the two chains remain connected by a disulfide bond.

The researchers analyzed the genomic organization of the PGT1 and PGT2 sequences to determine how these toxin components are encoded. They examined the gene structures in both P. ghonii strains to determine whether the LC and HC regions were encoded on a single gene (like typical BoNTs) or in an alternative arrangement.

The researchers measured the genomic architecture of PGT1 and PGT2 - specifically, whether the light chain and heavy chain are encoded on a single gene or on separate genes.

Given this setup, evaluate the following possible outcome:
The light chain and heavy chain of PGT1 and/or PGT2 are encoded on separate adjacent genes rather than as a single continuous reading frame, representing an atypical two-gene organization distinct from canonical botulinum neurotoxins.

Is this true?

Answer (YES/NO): YES